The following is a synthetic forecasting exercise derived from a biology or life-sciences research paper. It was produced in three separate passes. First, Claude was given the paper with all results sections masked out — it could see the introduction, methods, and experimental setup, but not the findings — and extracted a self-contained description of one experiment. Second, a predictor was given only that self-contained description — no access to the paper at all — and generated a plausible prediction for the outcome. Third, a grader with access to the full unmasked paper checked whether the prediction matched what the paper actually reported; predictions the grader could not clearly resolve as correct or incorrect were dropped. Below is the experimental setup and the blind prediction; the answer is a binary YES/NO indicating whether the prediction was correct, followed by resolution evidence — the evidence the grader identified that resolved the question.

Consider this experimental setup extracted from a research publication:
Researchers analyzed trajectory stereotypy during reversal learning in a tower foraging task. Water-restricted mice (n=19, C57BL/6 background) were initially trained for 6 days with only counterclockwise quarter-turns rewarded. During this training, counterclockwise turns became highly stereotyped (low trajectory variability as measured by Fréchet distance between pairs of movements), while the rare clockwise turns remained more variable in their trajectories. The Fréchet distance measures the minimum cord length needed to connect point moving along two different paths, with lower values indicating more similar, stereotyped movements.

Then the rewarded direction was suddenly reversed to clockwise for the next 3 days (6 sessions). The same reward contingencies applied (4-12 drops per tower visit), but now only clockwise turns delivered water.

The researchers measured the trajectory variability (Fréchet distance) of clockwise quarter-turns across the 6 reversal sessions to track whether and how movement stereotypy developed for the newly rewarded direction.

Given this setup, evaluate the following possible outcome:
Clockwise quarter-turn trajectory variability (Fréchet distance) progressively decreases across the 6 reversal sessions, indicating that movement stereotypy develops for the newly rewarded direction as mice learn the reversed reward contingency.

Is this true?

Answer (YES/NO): NO